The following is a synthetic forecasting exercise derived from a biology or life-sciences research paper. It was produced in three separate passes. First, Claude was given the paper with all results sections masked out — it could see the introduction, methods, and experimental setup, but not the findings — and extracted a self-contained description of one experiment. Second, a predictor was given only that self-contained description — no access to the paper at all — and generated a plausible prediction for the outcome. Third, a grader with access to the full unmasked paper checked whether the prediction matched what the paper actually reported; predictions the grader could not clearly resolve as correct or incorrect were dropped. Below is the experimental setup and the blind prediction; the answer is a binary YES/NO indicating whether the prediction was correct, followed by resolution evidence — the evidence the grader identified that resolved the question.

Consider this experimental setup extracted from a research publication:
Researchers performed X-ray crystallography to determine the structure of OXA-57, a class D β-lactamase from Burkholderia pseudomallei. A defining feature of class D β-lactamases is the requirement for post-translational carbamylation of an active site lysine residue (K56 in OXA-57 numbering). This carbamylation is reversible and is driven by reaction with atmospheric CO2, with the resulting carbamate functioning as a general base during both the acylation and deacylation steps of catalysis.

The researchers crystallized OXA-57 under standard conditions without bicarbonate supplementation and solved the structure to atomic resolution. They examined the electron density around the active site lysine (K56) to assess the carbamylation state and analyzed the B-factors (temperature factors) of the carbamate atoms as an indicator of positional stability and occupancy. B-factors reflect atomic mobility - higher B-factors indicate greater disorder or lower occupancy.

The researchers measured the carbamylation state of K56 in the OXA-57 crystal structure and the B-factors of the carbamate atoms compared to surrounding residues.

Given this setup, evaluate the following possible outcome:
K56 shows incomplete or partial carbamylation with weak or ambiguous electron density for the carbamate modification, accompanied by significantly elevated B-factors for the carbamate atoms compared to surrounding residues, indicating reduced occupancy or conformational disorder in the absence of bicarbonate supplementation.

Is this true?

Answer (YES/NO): NO